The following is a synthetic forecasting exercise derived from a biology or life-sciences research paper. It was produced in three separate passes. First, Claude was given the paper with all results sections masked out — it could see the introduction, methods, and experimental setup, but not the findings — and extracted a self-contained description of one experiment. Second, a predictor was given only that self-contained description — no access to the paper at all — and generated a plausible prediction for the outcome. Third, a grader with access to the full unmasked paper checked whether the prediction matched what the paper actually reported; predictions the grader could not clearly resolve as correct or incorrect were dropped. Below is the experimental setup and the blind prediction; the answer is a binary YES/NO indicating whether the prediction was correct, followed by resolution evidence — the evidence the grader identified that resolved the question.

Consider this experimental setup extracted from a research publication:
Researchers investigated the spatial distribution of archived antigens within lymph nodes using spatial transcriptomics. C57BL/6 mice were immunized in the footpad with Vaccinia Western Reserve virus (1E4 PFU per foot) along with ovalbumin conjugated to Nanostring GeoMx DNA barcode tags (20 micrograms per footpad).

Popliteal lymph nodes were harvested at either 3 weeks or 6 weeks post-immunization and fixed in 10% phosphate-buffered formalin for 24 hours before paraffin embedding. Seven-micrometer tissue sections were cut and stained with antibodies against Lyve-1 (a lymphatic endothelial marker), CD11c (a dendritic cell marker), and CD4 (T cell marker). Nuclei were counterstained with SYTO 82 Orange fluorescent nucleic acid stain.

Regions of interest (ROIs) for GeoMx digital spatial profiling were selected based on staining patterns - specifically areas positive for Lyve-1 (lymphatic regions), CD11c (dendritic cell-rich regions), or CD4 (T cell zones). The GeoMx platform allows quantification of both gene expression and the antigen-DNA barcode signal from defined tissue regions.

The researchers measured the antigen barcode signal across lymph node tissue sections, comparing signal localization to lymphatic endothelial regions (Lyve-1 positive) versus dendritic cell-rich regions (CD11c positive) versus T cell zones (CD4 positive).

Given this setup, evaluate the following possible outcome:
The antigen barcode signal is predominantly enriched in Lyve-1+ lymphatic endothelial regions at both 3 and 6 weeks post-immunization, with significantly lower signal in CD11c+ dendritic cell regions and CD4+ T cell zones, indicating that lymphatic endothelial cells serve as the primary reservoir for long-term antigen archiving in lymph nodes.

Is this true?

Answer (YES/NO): YES